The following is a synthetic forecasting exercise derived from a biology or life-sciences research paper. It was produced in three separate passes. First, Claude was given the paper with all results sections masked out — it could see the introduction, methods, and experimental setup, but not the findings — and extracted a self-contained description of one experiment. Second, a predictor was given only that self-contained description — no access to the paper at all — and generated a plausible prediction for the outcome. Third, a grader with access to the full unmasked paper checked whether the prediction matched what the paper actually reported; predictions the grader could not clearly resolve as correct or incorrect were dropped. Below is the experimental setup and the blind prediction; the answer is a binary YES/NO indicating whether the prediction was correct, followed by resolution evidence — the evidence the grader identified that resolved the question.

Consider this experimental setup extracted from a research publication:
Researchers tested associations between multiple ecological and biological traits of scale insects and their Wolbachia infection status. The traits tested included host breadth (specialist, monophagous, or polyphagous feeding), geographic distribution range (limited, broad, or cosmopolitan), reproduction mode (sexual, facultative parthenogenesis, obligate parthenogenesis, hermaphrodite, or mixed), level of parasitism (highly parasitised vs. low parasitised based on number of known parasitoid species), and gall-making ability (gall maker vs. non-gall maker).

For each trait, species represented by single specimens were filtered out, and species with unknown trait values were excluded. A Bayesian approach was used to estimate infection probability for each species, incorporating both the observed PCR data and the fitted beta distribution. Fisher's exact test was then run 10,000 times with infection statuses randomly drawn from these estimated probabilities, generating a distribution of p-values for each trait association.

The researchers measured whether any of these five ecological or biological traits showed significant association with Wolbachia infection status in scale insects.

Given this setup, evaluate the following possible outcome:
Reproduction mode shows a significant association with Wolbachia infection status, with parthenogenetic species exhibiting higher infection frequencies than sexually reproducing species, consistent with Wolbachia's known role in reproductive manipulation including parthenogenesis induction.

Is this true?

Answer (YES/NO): NO